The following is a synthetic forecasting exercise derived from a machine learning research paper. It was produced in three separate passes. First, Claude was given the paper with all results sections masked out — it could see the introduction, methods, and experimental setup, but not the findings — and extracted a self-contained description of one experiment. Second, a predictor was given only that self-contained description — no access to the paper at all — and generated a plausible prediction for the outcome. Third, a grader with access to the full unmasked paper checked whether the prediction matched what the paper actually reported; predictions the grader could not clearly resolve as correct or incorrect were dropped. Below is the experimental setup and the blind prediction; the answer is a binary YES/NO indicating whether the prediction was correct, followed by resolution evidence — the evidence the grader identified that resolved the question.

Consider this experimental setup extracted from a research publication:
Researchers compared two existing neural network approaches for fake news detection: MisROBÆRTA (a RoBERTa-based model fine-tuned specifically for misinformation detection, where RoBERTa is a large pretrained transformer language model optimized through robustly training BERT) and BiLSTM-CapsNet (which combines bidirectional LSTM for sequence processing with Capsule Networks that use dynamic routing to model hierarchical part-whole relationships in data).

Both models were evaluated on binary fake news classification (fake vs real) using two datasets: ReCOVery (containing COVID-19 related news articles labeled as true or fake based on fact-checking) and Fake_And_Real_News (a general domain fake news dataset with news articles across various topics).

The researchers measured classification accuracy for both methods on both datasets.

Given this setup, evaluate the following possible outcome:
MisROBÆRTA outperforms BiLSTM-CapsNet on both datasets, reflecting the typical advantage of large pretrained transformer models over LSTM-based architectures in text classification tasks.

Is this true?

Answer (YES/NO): NO